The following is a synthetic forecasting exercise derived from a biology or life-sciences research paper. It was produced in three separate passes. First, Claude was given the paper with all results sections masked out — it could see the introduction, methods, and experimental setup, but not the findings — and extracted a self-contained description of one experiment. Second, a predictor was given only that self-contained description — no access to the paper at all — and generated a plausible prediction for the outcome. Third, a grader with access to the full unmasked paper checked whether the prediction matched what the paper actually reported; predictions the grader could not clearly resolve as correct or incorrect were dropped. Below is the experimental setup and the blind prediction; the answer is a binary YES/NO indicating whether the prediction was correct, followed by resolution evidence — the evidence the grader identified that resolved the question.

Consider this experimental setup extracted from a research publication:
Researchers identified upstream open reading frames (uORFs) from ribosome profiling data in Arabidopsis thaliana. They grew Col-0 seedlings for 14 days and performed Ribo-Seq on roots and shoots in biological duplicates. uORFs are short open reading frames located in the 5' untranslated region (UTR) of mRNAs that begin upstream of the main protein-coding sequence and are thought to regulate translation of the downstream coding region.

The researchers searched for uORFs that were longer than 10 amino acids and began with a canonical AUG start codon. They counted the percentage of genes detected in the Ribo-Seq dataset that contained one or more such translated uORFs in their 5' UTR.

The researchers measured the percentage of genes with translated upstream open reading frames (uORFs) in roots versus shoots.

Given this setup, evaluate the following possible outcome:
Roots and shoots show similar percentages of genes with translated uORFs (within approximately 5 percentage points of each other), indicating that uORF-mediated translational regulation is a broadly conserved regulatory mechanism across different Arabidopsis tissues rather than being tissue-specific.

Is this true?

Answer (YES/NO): YES